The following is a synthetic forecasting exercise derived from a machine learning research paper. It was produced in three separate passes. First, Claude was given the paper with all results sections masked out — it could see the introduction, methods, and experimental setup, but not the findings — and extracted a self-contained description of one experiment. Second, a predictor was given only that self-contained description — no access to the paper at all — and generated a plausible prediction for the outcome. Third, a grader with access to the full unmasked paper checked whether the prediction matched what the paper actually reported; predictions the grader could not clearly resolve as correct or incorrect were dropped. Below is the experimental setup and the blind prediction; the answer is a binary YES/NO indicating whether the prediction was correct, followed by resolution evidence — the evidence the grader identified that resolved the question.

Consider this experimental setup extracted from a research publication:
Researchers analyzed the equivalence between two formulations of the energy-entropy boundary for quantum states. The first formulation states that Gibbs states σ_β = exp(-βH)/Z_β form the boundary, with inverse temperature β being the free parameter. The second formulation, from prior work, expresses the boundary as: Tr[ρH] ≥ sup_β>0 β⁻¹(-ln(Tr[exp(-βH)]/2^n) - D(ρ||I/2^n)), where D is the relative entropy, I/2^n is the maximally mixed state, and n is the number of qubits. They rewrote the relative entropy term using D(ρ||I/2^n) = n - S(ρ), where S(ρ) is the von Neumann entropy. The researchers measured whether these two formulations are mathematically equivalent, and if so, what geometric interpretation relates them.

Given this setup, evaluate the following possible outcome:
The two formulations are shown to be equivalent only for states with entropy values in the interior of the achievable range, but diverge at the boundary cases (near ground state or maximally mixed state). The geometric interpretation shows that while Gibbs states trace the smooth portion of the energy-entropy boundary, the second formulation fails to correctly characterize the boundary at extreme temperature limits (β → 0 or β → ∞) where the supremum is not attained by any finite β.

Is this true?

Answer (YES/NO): NO